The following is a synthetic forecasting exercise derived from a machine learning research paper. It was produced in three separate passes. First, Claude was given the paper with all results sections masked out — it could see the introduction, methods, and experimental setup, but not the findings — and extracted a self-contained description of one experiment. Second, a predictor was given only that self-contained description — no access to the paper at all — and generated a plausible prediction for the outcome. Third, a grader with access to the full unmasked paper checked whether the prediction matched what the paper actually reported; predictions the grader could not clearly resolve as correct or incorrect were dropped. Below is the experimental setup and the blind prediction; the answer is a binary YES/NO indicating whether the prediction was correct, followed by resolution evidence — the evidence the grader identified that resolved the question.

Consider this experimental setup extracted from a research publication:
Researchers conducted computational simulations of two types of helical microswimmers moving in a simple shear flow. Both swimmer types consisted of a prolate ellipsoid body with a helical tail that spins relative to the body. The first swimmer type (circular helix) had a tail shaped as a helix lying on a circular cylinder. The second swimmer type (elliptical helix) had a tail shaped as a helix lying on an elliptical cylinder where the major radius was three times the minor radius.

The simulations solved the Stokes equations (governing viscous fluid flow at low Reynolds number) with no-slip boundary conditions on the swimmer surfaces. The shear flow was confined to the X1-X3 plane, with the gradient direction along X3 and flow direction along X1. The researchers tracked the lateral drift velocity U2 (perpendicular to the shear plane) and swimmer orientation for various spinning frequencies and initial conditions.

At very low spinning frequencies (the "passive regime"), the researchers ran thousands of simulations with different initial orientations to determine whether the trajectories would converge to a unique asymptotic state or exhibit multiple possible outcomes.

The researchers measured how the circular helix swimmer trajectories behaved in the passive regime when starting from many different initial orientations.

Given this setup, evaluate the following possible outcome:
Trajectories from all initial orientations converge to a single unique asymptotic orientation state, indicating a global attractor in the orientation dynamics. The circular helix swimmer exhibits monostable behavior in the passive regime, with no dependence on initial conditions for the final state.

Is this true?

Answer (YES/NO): YES